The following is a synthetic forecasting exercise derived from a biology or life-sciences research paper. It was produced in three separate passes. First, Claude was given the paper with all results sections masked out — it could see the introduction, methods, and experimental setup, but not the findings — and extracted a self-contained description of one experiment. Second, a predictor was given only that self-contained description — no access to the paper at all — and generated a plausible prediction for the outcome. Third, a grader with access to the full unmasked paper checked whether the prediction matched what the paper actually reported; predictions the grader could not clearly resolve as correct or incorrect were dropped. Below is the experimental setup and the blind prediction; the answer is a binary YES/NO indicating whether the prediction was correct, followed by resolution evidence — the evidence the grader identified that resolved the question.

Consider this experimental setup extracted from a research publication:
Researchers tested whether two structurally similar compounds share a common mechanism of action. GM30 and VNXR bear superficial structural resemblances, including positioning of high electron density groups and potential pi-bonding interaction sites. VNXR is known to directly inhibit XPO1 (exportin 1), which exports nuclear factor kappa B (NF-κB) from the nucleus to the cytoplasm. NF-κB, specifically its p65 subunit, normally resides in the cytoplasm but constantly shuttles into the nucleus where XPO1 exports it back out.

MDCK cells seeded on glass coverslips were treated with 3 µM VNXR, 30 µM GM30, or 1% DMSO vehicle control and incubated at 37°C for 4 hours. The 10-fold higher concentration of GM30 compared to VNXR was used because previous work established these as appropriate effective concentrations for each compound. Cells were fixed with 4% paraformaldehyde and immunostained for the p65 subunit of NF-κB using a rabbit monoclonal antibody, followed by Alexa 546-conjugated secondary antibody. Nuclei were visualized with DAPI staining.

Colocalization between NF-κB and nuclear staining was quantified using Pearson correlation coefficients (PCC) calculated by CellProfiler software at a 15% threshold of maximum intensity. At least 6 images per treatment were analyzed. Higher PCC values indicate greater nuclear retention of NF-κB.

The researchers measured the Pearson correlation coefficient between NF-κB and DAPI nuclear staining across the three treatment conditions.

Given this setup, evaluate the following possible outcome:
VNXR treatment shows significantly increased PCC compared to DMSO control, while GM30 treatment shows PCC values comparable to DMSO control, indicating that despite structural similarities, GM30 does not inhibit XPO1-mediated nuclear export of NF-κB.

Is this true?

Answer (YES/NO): YES